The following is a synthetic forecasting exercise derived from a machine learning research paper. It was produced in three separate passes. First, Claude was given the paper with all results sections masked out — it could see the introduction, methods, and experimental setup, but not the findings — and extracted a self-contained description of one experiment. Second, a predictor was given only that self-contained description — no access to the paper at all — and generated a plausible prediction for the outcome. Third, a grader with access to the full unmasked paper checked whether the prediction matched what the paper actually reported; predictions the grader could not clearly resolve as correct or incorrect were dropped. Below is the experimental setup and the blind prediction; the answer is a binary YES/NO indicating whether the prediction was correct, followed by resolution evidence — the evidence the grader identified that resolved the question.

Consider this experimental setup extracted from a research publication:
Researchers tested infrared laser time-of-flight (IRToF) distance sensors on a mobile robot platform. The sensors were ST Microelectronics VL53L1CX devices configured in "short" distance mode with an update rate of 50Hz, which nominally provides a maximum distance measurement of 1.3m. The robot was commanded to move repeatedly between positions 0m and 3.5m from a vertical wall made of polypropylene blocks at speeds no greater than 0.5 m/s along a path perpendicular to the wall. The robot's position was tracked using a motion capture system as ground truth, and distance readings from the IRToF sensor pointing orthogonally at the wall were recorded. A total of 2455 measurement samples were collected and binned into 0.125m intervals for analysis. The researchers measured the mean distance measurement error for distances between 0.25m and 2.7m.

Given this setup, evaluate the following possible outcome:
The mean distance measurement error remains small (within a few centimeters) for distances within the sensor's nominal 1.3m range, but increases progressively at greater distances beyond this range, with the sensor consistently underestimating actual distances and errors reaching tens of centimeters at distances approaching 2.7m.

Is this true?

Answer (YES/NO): NO